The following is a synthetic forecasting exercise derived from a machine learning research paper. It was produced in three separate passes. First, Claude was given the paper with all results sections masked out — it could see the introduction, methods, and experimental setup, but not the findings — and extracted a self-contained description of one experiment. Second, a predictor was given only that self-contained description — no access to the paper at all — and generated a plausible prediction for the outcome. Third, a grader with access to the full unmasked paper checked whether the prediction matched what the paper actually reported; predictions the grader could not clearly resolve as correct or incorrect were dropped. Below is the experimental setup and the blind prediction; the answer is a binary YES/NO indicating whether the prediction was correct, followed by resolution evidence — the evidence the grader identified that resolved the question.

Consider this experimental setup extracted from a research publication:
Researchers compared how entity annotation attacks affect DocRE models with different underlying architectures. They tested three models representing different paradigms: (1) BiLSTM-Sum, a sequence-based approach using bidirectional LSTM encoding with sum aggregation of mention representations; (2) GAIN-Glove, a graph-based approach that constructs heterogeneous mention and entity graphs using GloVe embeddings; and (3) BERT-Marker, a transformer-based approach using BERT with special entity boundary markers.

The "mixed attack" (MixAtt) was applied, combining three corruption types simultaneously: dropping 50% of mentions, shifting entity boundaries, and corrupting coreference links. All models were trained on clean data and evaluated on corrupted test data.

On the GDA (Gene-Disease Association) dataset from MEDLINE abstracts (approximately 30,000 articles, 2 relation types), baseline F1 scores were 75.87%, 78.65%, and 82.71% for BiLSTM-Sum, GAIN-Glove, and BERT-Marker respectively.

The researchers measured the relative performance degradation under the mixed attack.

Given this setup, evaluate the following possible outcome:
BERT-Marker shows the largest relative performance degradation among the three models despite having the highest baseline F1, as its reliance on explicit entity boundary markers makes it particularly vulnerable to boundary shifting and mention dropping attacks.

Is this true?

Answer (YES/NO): YES